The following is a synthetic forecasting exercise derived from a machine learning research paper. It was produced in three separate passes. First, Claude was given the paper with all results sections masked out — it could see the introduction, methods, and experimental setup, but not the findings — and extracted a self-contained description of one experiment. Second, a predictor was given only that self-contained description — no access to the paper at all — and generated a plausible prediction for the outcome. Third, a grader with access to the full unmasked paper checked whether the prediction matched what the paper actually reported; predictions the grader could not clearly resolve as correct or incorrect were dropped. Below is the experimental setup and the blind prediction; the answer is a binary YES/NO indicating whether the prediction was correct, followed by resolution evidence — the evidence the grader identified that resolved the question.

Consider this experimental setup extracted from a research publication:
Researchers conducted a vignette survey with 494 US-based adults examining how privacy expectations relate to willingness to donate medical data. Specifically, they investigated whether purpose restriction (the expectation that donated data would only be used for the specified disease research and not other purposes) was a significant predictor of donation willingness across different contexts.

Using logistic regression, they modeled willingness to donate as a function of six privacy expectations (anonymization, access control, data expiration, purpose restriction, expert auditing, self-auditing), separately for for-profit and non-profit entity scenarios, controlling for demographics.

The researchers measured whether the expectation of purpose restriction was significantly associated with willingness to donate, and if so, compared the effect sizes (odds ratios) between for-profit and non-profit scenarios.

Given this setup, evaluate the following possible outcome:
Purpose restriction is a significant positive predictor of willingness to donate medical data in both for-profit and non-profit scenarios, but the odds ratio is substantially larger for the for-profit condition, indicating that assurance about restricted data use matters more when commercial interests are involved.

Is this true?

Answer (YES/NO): NO